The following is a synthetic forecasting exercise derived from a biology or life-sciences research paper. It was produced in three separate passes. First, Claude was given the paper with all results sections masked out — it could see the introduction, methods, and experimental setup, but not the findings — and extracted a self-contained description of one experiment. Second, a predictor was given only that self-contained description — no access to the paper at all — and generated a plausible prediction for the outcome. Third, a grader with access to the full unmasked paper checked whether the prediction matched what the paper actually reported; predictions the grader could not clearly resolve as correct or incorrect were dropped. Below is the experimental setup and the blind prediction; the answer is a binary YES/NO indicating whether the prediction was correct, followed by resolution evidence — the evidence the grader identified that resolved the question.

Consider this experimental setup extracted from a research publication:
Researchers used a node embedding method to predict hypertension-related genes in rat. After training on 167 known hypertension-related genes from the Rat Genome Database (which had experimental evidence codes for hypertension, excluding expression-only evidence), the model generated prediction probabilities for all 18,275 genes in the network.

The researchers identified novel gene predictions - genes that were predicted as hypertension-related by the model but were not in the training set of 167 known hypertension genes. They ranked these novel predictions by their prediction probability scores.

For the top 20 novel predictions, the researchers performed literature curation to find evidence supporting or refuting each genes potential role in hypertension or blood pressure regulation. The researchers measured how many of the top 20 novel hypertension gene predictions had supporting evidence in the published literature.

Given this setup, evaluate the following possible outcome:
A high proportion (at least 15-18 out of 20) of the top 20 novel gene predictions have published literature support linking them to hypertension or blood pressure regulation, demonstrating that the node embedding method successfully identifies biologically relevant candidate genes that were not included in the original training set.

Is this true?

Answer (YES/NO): YES